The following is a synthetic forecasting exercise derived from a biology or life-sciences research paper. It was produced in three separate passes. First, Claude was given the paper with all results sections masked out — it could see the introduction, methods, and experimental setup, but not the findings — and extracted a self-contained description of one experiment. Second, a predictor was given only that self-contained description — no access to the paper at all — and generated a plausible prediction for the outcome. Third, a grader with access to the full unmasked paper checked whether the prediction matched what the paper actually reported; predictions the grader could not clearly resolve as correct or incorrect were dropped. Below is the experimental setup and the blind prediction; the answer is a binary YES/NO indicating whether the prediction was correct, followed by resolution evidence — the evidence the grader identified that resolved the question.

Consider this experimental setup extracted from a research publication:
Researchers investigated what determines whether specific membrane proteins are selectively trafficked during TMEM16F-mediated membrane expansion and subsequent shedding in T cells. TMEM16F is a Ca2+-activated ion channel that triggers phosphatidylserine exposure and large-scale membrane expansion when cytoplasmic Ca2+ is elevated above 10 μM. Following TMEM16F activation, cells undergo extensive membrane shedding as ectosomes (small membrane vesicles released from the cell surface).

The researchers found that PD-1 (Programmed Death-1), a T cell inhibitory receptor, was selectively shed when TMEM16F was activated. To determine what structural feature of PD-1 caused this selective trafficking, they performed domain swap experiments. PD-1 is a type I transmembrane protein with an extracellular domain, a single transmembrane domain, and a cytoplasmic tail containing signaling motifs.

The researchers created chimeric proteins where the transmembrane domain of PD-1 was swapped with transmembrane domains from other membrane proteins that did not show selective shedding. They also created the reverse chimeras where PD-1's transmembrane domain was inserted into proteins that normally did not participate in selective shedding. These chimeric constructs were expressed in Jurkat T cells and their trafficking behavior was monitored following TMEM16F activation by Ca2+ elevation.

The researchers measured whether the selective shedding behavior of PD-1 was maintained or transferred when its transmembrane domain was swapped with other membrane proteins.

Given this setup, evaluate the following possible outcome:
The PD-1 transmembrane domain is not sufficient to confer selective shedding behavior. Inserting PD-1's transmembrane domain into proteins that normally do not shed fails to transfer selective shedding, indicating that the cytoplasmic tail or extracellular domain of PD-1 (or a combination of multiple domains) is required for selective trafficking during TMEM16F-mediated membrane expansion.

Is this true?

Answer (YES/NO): NO